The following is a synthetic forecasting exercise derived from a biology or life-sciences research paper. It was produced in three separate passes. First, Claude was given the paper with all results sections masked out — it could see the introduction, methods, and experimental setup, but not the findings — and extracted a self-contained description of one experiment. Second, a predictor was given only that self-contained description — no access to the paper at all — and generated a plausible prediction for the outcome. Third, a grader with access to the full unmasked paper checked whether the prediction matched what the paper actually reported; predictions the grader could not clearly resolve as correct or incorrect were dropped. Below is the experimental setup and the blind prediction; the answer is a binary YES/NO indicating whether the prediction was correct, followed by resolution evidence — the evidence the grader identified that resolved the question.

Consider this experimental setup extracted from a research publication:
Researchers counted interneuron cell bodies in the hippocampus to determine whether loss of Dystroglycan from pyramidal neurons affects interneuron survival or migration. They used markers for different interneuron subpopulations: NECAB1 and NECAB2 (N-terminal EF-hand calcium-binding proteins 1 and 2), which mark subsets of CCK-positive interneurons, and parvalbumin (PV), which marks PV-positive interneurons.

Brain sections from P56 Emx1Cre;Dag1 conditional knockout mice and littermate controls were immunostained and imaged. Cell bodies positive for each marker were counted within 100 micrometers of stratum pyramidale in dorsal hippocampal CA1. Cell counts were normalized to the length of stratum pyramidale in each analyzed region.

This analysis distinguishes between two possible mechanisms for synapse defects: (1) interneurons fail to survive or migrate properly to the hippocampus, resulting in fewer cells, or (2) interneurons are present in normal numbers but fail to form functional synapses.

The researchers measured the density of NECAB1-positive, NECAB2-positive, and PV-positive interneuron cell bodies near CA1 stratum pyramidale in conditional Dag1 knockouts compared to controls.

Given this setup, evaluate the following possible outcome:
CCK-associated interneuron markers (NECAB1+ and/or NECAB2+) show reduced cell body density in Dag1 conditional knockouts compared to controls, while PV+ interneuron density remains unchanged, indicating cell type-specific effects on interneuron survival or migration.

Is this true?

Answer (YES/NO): NO